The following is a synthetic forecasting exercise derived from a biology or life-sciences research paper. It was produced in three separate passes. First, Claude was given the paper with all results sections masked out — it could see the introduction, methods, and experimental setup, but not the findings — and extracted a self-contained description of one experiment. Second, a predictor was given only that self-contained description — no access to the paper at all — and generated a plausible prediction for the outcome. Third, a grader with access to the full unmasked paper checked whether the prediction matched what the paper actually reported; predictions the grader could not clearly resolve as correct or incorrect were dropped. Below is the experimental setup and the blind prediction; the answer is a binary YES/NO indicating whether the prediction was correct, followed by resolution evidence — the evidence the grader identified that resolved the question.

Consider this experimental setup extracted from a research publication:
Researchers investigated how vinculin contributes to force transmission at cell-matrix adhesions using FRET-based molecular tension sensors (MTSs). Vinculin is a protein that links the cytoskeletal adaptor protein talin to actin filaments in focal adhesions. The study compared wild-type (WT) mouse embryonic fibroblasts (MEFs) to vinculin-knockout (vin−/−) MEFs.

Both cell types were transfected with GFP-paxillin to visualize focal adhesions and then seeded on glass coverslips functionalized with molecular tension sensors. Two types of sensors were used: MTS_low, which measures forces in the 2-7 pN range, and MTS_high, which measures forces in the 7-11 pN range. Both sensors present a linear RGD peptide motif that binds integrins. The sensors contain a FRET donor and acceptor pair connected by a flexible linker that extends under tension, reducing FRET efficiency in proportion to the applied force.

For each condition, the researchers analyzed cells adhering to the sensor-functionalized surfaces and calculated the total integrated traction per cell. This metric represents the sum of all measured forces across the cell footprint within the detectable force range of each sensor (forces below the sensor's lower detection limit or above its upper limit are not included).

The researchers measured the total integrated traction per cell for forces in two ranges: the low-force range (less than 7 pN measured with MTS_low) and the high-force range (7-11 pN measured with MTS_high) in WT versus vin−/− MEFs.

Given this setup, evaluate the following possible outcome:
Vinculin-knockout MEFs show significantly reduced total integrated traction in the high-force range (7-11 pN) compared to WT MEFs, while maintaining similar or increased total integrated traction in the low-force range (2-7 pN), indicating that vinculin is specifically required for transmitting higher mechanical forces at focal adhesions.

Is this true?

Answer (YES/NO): YES